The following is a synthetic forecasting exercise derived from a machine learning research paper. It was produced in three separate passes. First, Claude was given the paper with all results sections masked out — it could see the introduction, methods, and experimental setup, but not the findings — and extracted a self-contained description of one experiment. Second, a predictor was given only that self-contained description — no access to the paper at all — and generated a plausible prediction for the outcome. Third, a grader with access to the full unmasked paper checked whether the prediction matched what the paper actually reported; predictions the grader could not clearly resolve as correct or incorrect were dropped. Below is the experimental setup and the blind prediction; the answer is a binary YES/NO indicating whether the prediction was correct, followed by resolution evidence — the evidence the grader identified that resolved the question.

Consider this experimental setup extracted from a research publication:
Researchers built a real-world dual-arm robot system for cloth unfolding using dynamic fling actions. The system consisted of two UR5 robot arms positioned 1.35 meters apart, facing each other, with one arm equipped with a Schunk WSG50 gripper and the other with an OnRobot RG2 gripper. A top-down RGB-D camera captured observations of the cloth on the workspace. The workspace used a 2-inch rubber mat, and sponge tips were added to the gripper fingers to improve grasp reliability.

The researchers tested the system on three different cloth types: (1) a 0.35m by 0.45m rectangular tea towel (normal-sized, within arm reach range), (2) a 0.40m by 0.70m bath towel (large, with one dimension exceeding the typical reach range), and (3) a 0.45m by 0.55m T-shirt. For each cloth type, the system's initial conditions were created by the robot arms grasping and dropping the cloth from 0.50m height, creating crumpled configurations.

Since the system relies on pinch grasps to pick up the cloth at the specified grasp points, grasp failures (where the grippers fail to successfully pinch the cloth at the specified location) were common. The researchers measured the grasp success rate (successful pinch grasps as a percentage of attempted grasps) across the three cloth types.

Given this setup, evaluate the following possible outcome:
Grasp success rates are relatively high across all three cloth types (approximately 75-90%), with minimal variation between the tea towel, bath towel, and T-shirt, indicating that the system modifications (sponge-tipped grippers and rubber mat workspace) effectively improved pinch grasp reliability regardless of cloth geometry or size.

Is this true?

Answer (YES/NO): NO